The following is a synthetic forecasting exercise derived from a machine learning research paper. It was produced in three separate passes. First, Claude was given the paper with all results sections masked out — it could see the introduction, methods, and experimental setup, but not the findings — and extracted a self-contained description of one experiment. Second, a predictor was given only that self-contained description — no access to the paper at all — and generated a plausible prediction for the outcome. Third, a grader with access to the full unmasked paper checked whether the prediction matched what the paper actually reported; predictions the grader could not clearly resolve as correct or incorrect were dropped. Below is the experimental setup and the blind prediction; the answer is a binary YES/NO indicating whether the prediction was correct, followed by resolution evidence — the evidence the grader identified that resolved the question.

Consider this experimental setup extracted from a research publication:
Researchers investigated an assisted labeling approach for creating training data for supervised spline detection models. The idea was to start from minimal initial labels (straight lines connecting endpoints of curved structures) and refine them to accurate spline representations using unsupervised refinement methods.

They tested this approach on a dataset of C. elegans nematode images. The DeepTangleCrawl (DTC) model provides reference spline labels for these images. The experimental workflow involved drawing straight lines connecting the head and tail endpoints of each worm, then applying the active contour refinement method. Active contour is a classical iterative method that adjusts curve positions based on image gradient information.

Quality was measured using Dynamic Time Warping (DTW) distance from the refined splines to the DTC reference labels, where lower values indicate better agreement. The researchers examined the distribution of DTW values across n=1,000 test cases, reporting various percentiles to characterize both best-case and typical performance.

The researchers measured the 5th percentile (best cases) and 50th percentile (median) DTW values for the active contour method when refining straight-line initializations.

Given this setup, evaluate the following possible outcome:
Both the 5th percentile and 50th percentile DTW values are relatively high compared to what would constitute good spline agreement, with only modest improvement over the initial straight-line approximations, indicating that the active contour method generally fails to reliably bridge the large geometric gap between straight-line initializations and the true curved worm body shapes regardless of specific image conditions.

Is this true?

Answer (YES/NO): NO